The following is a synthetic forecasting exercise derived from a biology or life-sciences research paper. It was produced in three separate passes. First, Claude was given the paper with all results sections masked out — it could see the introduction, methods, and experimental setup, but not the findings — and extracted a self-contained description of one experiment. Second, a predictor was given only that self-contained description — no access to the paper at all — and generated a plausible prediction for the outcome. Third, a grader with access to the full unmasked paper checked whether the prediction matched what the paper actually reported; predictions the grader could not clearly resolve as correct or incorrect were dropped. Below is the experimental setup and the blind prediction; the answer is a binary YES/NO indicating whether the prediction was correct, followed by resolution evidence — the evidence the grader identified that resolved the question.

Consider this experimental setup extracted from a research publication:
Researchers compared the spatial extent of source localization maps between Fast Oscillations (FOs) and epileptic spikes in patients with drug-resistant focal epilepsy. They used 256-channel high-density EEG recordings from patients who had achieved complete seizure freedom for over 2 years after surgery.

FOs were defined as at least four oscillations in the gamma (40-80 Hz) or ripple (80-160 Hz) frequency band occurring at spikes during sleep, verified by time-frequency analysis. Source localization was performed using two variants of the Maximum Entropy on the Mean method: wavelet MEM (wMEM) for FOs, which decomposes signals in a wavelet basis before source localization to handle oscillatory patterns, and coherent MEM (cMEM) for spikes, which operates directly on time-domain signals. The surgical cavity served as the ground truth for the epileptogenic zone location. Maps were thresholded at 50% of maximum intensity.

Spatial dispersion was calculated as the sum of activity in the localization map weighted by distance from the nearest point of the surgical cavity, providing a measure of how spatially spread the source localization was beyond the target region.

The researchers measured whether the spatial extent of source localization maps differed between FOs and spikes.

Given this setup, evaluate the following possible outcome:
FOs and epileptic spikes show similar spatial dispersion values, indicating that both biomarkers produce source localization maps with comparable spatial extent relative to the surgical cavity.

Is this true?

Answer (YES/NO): YES